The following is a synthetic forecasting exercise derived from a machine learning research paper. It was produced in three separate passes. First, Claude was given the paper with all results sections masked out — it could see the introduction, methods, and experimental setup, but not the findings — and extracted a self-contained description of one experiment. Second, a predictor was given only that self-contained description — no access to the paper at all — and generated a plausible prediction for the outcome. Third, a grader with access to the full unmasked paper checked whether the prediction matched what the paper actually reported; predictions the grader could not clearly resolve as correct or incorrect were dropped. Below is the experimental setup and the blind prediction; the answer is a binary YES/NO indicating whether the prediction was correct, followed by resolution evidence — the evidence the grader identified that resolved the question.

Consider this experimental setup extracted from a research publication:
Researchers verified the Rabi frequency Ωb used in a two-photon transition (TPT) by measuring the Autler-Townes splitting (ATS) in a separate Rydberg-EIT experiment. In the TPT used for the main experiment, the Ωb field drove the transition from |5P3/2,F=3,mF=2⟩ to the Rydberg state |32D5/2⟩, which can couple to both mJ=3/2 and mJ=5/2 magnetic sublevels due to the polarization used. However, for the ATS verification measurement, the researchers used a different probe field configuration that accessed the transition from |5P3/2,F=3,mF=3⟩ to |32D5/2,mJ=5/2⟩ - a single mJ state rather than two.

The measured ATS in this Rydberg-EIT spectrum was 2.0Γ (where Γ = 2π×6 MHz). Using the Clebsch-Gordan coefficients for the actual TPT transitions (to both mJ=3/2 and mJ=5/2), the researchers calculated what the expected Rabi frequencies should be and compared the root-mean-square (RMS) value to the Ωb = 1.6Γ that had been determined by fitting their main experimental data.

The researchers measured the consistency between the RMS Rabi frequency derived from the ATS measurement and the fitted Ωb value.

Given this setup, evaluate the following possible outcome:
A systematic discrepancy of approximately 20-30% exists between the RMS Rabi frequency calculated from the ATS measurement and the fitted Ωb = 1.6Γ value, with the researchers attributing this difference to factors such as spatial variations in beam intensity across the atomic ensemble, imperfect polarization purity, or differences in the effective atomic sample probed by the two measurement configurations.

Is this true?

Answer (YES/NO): NO